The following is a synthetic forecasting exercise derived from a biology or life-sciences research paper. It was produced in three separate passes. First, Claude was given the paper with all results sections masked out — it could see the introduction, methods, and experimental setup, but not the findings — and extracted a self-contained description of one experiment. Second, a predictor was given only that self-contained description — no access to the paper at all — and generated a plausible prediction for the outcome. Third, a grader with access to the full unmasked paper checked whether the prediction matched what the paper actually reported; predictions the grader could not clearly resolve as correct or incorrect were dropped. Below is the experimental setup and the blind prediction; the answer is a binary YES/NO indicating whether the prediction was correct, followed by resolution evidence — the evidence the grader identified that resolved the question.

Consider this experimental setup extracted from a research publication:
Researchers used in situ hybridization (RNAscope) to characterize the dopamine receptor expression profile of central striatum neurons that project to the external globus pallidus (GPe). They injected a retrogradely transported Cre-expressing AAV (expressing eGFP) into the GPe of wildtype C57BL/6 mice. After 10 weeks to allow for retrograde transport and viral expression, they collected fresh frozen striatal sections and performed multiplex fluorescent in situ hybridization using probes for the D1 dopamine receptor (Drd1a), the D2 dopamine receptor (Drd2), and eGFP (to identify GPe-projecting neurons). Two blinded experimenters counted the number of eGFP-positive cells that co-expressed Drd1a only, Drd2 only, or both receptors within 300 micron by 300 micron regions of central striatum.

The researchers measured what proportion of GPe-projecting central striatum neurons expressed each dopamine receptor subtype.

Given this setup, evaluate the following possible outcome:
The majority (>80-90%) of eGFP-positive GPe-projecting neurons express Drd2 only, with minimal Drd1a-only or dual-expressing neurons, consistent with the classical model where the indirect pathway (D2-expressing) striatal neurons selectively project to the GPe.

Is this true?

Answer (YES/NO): NO